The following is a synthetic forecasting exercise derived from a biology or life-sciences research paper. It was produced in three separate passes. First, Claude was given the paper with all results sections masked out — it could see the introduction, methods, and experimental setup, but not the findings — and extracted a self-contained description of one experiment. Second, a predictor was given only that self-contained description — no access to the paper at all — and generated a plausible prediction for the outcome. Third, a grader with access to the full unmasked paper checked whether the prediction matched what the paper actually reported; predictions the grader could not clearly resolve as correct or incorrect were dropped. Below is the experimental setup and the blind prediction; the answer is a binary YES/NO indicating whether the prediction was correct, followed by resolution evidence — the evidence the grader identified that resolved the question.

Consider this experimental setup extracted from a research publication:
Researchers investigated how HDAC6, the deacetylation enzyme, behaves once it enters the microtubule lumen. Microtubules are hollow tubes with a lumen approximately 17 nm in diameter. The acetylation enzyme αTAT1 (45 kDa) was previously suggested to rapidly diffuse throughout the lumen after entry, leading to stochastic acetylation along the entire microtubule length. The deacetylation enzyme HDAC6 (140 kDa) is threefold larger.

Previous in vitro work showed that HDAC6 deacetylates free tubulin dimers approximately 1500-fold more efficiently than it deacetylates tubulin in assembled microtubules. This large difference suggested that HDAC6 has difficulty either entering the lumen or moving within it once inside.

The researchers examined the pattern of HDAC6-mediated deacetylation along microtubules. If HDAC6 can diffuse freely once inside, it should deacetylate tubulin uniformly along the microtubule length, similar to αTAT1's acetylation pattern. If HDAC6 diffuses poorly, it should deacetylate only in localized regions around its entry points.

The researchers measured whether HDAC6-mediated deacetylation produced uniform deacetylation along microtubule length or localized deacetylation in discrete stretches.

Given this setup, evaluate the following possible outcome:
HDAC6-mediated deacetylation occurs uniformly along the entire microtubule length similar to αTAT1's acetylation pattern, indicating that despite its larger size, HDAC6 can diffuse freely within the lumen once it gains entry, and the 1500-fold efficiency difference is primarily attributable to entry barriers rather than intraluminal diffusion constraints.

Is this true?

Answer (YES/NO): NO